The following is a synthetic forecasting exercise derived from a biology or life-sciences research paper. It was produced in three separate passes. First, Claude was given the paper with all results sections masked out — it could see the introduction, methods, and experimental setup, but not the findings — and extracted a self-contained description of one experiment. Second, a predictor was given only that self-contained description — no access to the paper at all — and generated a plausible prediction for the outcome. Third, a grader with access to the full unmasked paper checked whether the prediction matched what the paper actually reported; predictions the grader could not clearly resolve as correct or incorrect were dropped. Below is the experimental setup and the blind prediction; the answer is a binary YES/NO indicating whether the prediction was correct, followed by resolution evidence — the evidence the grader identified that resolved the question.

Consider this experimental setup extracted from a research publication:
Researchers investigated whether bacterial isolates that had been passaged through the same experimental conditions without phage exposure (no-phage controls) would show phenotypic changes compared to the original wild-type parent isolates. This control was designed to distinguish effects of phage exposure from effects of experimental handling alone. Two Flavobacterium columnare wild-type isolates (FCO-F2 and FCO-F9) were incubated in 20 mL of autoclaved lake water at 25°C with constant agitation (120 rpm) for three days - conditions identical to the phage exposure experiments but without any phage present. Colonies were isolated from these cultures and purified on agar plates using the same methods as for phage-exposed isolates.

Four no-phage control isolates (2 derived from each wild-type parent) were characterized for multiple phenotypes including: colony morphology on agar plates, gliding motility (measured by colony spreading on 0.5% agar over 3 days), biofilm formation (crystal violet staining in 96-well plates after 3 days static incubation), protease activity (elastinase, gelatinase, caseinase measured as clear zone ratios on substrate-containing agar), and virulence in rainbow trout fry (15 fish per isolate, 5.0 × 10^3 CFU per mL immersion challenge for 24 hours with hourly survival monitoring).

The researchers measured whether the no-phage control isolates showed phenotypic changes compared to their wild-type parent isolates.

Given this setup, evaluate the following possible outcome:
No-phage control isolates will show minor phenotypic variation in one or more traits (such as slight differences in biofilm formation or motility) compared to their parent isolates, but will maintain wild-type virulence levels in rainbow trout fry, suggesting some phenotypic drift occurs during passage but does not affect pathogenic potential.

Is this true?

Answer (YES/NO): NO